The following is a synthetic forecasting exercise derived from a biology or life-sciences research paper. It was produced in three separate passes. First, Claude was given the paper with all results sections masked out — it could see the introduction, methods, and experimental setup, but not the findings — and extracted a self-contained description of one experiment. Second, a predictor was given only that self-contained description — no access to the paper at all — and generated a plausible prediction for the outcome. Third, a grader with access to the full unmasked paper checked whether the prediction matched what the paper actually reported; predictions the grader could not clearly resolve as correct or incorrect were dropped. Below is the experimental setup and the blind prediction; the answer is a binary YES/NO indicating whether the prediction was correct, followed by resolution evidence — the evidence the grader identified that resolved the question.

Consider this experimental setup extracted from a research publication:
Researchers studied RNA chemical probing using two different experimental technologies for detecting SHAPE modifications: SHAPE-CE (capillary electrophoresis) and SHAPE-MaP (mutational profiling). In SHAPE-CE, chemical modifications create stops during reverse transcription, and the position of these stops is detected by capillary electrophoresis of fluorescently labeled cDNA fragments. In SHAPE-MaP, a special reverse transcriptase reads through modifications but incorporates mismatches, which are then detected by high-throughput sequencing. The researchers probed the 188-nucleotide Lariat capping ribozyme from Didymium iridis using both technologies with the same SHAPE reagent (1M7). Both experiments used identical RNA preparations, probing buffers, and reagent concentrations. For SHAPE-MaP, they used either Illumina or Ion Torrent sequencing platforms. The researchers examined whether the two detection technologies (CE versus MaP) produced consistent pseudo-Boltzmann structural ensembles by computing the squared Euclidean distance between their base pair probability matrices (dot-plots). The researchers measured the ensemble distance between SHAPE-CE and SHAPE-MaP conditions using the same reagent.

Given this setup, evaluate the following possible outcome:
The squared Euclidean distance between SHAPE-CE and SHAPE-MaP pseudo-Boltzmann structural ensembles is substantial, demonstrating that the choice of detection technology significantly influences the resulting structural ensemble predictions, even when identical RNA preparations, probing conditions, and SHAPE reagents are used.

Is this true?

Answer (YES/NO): YES